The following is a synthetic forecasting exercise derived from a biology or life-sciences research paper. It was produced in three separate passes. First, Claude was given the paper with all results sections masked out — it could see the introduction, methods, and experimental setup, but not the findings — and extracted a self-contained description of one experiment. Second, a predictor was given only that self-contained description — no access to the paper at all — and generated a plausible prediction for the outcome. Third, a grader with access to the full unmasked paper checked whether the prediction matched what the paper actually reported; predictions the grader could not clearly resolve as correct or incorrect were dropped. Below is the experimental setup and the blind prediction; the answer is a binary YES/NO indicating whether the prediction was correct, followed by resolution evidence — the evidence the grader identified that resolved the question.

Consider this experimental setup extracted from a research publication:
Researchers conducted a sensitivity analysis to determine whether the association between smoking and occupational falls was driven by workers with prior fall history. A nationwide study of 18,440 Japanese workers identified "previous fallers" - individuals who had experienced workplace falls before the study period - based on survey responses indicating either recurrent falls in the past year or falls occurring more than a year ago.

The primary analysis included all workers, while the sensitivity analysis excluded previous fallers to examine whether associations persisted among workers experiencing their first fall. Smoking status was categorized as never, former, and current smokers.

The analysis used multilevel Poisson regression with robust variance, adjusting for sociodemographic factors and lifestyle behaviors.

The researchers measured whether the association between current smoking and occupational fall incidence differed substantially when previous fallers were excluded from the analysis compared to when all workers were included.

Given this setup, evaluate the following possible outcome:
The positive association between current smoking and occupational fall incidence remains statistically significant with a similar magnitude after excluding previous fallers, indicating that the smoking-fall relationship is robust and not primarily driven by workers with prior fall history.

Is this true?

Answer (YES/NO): YES